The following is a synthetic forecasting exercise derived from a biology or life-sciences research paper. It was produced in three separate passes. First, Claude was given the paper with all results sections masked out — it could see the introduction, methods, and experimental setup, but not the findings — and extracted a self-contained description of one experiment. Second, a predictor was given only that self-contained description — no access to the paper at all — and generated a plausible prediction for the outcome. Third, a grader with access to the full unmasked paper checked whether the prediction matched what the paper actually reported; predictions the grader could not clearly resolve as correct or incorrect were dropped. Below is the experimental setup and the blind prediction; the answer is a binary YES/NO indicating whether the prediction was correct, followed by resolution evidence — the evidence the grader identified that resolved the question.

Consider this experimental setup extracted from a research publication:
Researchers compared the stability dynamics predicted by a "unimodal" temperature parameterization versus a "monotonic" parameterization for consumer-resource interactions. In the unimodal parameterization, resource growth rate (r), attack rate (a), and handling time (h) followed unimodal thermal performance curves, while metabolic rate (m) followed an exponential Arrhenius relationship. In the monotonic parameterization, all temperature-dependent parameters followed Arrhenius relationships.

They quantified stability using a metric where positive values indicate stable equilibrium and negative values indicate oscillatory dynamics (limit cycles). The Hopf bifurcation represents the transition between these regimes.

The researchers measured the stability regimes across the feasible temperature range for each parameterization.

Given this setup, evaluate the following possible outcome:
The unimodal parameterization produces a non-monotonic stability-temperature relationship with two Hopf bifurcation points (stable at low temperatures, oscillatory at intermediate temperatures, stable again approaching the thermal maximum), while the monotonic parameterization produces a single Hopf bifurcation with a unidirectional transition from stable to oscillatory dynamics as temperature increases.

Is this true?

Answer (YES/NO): NO